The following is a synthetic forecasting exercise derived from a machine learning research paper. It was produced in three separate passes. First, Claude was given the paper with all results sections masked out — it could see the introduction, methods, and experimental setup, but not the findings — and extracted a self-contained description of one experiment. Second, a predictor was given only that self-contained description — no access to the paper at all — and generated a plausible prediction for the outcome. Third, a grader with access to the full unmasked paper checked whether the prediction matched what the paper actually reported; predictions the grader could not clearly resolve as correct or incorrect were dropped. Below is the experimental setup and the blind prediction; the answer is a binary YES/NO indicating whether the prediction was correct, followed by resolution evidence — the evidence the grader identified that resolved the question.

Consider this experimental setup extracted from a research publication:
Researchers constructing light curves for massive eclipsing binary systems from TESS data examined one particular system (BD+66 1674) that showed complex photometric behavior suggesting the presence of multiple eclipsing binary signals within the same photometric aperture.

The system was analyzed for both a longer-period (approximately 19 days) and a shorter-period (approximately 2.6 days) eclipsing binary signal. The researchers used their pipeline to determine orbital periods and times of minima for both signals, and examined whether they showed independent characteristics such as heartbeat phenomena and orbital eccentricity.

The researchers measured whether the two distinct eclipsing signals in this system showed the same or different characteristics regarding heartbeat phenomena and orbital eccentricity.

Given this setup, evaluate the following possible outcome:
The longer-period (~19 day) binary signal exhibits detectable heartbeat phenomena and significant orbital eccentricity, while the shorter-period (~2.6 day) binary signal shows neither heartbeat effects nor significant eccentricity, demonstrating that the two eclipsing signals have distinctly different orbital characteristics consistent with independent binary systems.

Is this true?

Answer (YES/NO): NO